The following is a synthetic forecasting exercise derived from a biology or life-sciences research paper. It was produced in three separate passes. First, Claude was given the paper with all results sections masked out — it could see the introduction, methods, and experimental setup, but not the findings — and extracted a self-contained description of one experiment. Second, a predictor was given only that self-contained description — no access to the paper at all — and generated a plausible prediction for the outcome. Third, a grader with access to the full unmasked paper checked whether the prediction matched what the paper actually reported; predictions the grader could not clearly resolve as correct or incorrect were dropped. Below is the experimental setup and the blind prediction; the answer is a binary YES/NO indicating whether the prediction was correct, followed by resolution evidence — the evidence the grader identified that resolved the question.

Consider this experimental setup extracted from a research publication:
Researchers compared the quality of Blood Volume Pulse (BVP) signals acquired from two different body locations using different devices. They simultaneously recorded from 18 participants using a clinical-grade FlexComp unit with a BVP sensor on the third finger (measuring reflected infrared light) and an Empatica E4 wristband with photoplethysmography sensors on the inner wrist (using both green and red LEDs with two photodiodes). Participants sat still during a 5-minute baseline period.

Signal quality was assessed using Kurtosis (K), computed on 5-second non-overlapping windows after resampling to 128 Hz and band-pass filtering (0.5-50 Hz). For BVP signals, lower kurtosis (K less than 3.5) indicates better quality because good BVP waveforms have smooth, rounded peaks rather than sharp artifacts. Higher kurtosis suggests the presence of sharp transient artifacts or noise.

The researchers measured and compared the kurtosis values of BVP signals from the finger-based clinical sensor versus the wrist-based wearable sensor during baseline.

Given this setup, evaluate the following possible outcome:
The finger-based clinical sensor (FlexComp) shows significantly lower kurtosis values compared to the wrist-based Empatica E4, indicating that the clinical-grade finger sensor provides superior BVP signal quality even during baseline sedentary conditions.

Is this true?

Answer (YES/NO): NO